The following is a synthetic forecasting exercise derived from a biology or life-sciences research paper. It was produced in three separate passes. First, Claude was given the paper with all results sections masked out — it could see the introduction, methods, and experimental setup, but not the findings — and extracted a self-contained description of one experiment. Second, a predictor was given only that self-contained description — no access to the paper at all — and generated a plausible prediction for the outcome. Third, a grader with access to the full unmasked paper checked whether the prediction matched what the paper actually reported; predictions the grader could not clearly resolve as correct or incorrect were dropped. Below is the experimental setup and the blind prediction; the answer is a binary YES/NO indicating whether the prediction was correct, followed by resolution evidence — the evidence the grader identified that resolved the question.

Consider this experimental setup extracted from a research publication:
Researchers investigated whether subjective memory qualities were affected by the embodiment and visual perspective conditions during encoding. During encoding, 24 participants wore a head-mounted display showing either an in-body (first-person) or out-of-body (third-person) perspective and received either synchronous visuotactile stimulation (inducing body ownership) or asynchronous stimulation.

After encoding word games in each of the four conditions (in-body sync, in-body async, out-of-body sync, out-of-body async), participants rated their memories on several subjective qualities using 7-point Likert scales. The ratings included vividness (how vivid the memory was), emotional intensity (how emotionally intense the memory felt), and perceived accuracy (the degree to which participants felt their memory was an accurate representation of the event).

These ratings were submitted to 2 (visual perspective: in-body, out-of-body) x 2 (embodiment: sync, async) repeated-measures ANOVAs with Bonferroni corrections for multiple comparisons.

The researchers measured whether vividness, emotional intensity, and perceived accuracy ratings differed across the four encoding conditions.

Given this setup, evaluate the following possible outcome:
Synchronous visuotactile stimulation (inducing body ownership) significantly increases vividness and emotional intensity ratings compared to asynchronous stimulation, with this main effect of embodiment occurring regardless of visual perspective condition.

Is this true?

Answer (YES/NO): NO